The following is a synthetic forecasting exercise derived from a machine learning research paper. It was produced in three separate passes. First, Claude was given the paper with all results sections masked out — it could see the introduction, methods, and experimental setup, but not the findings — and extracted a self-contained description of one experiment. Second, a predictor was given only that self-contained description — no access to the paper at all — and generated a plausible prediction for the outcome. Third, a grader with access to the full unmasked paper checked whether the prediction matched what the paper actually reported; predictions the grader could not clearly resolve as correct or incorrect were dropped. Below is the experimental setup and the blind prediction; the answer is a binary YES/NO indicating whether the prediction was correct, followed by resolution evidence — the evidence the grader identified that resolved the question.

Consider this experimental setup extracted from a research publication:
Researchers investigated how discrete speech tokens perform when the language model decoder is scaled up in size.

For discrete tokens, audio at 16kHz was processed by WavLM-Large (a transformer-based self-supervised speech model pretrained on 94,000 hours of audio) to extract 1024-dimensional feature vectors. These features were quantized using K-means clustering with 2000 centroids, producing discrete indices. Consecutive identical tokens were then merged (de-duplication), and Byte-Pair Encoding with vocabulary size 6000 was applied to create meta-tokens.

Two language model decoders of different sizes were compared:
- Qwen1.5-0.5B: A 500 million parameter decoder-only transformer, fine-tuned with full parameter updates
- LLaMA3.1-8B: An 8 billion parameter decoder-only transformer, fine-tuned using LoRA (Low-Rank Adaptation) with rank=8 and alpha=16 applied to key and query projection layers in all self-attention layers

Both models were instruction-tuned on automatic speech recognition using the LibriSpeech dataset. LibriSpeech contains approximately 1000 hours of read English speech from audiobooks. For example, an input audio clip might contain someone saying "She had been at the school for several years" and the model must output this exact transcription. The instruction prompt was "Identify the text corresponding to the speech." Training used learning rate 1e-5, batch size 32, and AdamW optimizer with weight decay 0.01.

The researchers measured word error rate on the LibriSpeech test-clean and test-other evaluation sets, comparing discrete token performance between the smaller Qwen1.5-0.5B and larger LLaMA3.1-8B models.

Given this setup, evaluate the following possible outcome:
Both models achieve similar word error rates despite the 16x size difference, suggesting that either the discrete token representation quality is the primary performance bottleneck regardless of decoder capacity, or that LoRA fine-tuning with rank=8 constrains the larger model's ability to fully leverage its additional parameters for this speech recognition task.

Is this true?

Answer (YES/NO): NO